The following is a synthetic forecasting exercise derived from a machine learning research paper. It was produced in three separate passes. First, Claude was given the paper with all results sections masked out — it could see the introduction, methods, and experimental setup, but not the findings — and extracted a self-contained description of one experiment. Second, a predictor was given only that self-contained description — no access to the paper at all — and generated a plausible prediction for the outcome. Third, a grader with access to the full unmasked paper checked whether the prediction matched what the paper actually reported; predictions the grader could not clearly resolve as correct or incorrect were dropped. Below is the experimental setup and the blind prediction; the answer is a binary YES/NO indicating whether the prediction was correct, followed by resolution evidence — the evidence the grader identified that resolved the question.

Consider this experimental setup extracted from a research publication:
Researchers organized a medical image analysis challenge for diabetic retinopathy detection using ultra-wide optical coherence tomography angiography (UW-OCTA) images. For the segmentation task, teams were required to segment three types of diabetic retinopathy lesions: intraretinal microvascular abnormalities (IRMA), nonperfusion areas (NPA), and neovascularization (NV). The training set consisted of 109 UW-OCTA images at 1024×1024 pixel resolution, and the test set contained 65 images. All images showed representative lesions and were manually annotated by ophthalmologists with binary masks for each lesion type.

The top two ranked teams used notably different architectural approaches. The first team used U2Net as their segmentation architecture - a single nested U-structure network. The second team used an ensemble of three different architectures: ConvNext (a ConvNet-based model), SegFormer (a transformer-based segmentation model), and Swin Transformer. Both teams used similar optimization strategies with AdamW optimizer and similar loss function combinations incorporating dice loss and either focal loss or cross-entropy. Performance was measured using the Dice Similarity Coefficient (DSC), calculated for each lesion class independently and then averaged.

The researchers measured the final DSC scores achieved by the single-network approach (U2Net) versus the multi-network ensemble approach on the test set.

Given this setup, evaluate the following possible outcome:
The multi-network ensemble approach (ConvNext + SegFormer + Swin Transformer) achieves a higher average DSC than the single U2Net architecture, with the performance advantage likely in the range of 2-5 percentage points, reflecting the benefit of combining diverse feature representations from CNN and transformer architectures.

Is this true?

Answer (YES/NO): NO